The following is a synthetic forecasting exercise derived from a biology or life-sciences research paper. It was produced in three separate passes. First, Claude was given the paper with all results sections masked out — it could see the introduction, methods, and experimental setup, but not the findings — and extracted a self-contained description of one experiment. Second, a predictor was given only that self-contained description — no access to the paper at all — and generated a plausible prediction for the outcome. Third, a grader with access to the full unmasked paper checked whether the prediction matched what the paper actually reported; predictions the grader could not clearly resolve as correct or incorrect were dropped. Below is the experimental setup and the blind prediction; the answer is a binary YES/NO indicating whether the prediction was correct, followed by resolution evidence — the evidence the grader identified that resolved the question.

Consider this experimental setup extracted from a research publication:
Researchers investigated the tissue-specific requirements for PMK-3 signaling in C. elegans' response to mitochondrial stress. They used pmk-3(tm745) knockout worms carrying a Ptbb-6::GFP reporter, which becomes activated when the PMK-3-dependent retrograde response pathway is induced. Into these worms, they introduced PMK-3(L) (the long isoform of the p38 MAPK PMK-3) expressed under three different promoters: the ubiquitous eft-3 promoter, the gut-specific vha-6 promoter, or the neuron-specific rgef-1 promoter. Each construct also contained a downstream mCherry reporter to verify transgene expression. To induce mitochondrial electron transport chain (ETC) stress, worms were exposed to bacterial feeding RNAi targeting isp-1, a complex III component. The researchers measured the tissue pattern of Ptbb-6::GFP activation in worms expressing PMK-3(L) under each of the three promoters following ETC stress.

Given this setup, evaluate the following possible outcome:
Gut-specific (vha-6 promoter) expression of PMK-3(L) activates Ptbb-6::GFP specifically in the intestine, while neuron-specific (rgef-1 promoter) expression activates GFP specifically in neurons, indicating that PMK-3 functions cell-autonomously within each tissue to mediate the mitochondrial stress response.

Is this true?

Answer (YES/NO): NO